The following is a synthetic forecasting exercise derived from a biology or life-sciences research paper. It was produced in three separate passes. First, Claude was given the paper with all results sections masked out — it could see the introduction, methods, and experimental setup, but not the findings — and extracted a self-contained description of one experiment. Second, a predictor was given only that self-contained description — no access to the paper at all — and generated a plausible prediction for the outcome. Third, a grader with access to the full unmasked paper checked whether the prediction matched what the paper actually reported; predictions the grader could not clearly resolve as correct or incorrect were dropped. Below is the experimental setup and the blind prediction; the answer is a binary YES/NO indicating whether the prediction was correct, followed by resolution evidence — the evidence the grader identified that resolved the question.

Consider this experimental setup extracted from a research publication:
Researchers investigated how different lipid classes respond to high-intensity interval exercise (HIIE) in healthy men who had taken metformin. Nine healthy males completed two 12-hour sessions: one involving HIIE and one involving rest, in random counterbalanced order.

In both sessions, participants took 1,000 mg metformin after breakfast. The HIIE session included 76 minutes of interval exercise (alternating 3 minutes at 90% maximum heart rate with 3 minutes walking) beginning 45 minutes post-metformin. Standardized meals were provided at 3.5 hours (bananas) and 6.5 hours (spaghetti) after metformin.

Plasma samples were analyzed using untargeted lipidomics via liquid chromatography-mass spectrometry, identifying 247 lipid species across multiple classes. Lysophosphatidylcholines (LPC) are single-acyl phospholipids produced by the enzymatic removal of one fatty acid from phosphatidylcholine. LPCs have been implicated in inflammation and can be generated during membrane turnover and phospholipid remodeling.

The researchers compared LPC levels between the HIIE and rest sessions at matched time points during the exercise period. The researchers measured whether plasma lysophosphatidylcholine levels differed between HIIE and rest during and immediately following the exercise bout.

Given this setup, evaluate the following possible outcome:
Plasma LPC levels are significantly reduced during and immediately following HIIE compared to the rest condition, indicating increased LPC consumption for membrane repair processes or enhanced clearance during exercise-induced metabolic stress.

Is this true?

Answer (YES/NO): NO